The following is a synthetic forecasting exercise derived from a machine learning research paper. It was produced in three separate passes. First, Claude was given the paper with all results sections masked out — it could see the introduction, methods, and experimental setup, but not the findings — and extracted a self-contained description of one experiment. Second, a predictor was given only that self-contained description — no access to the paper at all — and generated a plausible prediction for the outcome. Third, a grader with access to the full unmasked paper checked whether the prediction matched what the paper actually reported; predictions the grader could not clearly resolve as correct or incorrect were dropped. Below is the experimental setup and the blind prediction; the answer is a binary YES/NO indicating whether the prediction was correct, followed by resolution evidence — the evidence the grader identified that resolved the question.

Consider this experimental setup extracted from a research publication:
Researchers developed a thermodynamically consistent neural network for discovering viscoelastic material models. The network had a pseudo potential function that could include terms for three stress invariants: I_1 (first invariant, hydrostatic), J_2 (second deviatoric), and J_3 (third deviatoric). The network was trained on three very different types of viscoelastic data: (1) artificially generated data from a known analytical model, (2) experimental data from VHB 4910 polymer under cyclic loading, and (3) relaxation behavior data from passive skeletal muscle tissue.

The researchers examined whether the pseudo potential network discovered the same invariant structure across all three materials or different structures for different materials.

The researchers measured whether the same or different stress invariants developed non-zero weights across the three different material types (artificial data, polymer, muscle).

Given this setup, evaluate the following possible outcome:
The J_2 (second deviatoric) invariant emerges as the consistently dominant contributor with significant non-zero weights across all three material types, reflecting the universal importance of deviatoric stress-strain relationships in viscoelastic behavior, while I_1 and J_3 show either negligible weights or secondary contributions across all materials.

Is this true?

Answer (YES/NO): YES